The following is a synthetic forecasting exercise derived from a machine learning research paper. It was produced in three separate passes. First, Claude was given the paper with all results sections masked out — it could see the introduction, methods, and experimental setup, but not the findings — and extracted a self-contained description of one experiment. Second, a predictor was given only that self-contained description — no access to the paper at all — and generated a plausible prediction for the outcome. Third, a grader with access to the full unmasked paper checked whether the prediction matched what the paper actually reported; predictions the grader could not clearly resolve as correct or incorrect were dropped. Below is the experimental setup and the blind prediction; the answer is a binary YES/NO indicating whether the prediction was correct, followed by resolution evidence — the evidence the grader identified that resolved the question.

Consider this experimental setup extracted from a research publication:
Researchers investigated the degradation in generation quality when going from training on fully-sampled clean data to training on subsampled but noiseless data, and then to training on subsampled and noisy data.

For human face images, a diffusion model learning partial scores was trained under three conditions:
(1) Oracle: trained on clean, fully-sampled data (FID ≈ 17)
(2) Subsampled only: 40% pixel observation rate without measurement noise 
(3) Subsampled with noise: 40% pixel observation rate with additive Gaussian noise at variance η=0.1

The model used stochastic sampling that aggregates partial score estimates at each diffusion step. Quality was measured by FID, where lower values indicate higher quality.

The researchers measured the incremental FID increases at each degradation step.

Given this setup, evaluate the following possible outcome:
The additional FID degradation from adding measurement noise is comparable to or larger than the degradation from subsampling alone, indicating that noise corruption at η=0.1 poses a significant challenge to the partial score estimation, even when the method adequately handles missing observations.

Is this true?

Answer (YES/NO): YES